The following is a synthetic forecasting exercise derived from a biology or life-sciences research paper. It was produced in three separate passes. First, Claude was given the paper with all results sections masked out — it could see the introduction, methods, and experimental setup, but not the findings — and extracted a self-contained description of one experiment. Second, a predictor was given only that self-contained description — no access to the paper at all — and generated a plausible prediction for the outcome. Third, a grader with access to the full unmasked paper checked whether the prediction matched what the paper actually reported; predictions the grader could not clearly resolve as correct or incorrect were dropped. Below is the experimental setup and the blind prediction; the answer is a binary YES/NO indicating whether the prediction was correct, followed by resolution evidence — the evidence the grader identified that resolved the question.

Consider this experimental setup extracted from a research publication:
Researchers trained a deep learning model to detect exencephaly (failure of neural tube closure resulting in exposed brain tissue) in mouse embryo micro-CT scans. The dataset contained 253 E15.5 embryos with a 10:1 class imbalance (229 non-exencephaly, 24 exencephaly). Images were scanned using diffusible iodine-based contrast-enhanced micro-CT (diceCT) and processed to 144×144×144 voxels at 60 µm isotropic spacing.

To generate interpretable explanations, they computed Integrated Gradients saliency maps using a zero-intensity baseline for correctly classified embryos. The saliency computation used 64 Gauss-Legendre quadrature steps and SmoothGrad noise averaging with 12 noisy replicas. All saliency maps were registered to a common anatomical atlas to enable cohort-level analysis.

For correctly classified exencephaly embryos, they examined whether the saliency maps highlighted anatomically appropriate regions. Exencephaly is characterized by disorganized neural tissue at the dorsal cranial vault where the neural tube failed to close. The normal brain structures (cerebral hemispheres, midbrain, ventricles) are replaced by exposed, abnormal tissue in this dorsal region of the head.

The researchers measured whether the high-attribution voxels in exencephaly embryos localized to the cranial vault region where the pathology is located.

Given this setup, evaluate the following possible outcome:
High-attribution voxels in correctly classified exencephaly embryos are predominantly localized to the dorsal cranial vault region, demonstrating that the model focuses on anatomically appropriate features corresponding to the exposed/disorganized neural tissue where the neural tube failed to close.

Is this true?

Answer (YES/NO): YES